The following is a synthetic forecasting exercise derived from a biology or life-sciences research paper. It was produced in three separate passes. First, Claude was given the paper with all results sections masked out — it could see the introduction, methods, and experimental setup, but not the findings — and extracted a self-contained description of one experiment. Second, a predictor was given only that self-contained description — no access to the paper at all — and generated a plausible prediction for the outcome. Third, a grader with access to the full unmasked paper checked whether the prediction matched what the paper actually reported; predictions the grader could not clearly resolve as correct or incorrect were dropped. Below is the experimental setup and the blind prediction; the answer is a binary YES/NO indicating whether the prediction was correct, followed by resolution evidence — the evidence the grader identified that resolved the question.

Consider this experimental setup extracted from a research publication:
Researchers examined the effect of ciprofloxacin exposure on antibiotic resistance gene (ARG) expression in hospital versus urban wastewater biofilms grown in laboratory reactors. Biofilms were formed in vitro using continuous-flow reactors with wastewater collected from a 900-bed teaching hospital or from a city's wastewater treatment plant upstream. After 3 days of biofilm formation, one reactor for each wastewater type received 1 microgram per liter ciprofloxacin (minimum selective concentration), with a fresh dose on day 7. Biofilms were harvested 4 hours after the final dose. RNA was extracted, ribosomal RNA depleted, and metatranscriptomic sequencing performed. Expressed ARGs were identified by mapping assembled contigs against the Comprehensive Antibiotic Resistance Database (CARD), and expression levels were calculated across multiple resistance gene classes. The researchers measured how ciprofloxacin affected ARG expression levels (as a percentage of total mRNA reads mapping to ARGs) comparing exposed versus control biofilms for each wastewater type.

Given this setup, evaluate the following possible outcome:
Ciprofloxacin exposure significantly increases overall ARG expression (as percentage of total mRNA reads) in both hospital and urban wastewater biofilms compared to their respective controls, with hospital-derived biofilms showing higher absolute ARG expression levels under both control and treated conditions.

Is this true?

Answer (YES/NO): NO